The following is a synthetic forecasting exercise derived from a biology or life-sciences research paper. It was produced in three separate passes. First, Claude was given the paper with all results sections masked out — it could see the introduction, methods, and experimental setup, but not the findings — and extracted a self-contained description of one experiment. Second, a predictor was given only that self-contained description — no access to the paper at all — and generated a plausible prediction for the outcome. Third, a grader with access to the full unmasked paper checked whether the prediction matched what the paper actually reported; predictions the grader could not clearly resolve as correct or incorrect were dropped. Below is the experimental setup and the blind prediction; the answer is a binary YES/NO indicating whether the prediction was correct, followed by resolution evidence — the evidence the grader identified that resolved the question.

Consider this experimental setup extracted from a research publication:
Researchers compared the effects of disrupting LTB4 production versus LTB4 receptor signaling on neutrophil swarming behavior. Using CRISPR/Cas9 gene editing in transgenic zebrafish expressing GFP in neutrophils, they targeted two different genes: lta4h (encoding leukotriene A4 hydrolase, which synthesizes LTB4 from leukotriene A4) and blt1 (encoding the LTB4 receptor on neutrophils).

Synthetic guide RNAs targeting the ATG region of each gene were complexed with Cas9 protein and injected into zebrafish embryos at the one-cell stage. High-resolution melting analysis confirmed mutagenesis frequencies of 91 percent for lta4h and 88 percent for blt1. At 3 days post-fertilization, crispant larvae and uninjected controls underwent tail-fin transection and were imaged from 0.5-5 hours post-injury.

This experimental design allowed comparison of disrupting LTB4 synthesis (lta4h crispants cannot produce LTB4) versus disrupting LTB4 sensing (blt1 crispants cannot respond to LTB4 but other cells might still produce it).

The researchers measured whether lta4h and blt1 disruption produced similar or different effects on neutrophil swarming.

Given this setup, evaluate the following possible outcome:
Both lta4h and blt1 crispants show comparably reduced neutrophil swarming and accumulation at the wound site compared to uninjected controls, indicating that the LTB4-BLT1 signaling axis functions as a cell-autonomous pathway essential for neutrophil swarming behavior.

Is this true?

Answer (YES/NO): NO